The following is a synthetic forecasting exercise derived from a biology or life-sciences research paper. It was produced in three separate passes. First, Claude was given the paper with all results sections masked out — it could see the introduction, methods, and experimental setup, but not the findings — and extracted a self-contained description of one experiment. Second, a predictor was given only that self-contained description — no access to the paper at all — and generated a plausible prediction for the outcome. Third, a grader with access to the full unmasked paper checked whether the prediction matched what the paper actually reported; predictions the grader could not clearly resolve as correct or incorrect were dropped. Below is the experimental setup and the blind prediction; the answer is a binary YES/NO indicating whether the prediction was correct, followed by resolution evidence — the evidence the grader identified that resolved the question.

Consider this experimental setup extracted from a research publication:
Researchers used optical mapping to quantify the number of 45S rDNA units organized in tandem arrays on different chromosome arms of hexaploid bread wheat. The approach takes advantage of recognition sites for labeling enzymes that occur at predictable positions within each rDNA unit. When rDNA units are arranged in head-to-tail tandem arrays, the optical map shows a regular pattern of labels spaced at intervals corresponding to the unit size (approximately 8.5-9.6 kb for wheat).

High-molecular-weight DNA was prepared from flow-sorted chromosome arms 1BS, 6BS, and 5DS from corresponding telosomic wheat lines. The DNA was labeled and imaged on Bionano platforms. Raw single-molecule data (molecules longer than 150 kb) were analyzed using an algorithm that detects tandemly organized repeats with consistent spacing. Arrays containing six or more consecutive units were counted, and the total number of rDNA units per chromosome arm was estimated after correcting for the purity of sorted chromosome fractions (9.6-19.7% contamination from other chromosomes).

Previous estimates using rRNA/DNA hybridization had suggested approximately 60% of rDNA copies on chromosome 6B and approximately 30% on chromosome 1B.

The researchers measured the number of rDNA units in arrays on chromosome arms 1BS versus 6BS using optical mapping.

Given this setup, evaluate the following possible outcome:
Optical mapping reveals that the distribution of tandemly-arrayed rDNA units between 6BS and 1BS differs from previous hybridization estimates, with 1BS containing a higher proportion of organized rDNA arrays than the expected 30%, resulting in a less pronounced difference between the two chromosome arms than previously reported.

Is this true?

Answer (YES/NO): NO